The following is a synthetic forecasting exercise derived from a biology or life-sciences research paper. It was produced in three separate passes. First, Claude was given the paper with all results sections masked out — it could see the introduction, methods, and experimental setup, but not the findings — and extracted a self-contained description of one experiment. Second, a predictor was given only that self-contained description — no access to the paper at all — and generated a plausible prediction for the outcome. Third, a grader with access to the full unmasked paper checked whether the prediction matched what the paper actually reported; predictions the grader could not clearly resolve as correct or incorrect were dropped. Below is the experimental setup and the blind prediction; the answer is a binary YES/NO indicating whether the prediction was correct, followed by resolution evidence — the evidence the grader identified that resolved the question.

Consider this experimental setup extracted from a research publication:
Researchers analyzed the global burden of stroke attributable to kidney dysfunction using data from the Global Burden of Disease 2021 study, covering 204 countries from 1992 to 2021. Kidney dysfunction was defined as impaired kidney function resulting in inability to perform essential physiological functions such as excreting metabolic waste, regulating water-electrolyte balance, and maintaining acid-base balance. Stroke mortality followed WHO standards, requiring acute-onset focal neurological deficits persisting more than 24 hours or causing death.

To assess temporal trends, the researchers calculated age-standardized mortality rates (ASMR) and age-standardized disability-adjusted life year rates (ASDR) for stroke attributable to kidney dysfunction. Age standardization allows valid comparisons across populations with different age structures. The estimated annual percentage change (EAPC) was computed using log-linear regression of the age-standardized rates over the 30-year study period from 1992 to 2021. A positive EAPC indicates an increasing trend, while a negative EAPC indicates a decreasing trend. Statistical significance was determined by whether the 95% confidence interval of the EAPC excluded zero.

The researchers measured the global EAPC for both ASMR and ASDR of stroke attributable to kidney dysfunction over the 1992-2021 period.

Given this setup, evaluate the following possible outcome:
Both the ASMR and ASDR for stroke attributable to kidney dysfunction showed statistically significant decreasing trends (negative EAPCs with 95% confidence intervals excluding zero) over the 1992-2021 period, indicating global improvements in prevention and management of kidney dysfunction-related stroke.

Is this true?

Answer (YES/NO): YES